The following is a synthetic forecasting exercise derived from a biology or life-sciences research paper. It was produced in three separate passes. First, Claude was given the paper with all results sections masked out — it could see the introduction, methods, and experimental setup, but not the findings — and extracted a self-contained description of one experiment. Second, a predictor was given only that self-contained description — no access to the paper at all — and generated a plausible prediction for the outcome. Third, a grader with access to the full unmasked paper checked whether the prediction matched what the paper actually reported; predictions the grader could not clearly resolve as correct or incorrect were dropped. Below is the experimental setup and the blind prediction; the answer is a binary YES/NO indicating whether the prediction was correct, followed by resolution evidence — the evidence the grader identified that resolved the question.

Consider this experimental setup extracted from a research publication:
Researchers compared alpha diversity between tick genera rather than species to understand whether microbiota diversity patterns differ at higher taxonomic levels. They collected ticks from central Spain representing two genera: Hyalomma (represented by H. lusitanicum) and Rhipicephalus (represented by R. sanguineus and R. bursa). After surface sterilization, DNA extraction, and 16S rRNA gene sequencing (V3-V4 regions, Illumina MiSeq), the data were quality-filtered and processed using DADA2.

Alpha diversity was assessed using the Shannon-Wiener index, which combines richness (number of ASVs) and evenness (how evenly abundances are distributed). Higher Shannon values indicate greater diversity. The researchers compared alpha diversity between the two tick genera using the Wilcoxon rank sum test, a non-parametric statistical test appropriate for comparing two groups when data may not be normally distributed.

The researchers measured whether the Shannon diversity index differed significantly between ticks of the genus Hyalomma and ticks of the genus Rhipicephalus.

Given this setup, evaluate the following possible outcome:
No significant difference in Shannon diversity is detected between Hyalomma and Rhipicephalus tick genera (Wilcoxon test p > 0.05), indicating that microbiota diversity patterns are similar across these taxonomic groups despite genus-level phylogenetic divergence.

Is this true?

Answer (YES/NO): YES